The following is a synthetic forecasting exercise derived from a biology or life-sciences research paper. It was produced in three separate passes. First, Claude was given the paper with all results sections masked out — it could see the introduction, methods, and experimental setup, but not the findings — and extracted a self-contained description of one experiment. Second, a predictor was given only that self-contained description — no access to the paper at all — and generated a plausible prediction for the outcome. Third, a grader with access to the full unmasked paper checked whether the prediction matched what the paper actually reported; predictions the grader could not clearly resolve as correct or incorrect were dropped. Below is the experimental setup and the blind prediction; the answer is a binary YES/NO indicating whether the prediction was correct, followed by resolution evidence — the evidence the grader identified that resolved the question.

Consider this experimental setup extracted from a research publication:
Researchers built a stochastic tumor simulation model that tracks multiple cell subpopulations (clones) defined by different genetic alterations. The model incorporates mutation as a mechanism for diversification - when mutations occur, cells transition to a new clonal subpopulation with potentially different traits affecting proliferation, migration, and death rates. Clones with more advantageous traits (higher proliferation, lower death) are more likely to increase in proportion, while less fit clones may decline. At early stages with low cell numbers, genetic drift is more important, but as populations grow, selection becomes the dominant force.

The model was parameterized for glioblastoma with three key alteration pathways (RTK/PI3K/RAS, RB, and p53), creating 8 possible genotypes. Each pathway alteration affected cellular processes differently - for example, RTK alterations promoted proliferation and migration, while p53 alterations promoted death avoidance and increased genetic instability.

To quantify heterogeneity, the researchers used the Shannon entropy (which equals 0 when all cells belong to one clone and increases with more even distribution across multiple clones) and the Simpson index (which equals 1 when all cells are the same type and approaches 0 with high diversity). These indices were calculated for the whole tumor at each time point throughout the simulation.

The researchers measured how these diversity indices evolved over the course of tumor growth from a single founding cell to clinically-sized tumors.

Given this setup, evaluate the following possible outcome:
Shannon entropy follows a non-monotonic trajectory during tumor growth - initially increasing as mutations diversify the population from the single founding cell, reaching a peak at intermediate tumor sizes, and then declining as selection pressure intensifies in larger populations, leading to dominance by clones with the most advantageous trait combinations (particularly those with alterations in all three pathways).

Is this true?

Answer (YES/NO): NO